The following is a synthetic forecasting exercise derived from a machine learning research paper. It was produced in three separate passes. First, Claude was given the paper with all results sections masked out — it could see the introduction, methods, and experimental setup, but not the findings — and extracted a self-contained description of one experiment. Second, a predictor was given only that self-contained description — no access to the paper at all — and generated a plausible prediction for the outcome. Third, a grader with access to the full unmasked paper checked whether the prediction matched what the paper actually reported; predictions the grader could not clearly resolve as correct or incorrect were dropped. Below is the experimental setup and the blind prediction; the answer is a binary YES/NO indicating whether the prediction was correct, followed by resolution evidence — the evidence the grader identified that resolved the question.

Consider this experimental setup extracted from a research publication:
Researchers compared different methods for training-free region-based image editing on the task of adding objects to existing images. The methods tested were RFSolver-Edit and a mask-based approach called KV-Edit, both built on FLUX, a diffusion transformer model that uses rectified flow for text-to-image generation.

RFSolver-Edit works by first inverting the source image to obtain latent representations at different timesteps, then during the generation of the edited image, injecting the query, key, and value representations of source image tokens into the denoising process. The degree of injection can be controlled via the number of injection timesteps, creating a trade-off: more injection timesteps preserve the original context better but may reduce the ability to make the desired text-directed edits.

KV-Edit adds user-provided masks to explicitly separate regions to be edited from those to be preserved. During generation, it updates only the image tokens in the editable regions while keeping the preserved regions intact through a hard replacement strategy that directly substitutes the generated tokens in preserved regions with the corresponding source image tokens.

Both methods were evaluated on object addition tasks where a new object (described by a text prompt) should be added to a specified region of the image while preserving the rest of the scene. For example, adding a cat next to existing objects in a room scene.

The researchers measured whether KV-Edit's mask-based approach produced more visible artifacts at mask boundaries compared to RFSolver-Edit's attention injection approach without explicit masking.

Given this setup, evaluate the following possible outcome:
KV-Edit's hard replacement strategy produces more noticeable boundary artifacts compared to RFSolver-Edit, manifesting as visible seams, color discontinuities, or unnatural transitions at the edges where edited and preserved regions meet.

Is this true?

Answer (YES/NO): YES